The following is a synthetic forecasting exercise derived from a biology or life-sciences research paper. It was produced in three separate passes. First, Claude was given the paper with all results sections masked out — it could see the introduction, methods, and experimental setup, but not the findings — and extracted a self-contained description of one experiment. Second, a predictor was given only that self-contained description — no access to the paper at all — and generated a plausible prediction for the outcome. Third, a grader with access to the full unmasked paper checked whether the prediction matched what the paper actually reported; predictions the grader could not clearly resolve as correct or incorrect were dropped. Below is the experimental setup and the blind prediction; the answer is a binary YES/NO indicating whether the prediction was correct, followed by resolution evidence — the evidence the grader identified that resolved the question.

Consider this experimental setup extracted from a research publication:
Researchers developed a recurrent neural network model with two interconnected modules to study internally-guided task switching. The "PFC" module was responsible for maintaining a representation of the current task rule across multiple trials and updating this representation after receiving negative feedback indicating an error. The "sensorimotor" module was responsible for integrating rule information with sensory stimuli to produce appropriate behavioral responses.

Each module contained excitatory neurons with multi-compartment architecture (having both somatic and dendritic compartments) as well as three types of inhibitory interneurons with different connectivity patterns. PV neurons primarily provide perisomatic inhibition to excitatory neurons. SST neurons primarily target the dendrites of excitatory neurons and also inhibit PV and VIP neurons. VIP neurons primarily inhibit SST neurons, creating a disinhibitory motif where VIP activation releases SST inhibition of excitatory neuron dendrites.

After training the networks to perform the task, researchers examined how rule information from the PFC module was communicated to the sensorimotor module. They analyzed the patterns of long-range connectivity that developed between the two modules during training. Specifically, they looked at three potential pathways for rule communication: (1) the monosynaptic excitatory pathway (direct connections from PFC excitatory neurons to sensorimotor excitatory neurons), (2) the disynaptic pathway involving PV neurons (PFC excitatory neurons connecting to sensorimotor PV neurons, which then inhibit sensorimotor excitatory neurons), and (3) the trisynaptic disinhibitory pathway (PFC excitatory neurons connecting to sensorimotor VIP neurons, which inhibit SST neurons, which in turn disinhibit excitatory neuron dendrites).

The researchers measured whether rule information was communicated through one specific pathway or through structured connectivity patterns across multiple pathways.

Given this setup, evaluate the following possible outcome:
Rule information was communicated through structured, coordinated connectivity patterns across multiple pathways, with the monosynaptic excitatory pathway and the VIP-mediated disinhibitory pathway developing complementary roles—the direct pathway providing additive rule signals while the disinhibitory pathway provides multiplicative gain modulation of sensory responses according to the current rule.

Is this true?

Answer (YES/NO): NO